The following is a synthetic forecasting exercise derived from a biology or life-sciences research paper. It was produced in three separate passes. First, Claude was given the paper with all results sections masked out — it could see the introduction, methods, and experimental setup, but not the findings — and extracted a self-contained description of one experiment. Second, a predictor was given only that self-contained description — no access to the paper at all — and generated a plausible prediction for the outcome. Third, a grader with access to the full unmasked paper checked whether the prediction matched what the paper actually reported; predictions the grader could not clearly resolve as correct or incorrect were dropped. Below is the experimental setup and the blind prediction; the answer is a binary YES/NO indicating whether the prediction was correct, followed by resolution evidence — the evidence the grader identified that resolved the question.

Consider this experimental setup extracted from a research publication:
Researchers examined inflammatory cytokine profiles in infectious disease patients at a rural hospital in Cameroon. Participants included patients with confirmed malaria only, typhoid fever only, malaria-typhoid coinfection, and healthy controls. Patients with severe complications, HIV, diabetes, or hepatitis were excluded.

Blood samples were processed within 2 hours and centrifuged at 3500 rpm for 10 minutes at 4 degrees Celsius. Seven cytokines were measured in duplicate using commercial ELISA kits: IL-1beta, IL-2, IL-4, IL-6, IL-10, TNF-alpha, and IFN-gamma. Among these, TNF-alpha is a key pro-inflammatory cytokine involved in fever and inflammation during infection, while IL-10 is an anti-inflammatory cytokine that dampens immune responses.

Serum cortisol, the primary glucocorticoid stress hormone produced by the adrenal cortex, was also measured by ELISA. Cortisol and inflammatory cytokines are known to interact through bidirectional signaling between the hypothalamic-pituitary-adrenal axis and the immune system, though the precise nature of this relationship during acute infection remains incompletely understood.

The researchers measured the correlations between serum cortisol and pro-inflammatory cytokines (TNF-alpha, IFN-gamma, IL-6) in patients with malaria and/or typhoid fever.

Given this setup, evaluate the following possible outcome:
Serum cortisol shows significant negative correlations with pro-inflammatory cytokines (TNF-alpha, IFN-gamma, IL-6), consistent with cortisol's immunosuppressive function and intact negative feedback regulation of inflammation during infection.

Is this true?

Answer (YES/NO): NO